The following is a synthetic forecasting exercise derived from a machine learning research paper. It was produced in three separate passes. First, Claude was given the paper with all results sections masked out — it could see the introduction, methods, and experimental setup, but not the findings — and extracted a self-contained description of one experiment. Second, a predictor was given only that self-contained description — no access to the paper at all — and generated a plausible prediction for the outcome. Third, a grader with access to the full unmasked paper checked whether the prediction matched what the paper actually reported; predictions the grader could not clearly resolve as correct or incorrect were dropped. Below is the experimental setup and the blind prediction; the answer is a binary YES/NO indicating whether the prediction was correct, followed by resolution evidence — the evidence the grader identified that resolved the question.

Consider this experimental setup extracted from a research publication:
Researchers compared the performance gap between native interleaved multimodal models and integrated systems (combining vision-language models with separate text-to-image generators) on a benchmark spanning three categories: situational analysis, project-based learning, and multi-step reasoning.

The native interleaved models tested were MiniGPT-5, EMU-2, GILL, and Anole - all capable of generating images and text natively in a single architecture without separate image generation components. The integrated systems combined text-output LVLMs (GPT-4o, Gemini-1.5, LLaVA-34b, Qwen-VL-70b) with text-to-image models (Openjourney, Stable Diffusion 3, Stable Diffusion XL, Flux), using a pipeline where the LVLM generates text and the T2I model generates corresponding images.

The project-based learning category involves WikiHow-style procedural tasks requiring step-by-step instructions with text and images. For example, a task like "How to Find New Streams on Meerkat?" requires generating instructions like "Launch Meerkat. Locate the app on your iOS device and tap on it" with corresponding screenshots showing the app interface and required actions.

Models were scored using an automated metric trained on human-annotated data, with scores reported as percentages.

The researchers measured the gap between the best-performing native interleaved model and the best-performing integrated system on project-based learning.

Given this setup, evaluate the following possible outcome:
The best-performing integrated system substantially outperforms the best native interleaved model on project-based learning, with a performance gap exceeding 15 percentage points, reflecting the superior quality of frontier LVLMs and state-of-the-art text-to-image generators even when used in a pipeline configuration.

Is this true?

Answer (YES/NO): YES